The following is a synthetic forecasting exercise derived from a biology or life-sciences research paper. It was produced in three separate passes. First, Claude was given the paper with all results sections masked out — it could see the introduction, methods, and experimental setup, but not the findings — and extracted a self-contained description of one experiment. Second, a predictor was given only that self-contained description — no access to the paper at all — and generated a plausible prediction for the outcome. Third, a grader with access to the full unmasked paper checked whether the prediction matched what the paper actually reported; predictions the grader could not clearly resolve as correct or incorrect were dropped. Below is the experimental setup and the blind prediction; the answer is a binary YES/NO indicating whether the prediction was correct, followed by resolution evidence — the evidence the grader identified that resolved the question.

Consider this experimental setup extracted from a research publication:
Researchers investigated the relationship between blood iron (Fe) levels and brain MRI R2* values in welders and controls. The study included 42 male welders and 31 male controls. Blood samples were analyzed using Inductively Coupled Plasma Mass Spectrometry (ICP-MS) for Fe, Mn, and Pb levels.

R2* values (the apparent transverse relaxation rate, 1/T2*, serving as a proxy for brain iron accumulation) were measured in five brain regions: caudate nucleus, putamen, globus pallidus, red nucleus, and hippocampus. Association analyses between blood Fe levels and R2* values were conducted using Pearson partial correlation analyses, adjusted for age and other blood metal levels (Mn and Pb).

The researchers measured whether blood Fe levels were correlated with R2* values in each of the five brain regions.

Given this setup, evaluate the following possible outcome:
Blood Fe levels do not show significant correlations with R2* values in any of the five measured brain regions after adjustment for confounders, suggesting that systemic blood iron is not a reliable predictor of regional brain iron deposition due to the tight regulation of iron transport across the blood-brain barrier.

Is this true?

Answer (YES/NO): NO